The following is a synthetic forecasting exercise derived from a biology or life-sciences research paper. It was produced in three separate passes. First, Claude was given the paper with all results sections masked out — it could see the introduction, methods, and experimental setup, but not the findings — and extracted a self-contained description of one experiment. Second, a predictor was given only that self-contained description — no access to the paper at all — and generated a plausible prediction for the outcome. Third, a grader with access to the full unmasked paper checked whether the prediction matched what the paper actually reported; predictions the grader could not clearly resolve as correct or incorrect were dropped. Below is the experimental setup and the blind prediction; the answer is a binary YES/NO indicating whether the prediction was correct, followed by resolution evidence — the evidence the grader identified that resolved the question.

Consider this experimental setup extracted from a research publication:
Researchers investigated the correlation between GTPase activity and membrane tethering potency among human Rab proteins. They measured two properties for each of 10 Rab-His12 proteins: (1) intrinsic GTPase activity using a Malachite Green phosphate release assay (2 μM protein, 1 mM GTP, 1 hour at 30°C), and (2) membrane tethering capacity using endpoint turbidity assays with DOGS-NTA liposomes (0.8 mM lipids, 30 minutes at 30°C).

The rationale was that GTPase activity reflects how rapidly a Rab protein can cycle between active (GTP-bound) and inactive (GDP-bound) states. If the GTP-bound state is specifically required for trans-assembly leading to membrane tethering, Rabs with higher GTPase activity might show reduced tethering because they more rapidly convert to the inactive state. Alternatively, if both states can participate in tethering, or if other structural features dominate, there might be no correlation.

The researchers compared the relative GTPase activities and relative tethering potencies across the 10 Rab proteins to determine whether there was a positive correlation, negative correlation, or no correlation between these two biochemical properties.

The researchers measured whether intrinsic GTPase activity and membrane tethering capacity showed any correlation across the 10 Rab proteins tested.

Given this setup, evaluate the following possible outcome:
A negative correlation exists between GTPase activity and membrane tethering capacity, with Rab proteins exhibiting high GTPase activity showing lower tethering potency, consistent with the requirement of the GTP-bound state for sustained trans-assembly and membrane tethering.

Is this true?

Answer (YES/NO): NO